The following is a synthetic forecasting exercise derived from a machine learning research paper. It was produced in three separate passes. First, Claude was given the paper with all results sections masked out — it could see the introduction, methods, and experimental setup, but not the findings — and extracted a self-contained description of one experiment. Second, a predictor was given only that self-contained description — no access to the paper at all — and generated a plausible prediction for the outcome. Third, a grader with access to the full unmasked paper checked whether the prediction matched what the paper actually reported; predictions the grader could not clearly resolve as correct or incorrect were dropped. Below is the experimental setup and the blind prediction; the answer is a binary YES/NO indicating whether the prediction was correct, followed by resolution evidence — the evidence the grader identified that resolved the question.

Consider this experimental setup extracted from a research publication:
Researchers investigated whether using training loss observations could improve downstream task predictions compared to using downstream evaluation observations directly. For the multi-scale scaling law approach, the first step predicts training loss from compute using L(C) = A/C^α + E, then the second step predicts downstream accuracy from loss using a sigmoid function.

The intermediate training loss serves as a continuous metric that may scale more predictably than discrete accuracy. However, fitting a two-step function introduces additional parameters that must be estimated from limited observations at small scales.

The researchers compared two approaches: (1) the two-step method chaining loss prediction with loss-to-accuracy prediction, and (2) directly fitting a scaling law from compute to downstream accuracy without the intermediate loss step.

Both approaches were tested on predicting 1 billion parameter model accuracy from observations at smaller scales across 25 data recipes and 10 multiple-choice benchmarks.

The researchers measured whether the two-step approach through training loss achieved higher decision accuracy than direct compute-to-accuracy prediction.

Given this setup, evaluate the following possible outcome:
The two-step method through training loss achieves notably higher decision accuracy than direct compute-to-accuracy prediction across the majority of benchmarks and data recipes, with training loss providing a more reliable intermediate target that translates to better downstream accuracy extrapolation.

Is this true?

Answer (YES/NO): NO